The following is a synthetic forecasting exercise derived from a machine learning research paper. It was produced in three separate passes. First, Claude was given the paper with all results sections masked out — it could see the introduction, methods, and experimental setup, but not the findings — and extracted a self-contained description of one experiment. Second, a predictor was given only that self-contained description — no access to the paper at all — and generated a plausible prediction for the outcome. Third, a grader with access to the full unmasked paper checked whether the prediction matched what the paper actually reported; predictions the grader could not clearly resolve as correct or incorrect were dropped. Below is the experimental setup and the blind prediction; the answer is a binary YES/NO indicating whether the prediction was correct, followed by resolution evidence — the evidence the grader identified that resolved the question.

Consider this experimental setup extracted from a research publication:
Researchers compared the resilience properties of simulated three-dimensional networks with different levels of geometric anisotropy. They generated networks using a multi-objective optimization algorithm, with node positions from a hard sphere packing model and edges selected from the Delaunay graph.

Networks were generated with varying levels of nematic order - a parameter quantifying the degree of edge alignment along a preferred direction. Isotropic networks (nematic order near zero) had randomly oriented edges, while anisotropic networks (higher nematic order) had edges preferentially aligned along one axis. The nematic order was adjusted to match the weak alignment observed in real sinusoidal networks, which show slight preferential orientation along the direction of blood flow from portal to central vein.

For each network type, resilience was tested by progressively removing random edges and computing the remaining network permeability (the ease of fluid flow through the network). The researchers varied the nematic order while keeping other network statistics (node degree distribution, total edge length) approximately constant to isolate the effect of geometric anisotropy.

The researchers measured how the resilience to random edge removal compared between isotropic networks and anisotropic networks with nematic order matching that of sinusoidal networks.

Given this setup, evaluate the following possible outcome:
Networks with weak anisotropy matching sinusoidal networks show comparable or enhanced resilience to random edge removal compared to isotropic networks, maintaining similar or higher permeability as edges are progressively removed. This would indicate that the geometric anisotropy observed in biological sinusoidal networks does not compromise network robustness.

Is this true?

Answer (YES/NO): YES